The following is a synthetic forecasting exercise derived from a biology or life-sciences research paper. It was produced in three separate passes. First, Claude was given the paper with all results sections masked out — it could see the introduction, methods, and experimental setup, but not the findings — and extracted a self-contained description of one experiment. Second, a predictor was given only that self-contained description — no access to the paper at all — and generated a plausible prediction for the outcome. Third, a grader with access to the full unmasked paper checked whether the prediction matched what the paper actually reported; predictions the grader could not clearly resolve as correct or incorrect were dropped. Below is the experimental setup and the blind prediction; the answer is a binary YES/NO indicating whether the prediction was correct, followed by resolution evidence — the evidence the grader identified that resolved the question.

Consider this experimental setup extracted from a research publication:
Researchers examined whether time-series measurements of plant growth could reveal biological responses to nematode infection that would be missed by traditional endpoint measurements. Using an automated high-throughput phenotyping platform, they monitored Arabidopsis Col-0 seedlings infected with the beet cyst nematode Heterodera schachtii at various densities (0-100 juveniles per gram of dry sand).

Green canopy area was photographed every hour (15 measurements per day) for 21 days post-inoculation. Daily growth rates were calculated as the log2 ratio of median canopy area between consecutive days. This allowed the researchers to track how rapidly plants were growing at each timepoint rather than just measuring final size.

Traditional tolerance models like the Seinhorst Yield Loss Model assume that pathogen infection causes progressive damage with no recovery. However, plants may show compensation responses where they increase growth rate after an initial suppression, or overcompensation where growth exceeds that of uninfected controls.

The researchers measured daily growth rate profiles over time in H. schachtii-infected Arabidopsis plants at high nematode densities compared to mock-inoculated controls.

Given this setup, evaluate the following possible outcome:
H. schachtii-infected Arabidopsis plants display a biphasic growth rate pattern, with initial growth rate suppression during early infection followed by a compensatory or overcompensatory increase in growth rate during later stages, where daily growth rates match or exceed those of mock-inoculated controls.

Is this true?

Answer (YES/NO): NO